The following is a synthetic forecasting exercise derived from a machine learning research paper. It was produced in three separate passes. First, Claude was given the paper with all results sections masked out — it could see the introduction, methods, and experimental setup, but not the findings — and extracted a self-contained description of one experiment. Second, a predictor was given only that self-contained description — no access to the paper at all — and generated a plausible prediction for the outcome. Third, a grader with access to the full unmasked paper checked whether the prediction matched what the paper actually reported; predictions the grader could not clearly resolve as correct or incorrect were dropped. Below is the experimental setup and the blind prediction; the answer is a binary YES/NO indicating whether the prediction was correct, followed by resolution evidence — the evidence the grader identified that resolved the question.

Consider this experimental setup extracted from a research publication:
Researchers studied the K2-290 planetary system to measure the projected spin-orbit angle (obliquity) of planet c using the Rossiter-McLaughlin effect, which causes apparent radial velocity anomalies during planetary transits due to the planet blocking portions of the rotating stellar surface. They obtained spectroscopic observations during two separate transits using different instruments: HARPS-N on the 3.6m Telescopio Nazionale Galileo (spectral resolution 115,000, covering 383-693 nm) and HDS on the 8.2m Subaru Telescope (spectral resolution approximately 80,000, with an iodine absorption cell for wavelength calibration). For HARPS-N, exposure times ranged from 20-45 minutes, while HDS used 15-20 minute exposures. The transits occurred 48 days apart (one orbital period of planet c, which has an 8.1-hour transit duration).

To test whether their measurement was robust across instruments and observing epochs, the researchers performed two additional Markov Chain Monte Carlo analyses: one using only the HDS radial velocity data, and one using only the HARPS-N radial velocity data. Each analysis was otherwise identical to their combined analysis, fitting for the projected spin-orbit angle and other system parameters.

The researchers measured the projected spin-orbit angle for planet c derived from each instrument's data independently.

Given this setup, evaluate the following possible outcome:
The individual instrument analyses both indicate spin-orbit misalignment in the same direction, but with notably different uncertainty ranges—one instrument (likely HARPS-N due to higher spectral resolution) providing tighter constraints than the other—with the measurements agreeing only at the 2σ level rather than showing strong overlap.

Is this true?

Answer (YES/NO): NO